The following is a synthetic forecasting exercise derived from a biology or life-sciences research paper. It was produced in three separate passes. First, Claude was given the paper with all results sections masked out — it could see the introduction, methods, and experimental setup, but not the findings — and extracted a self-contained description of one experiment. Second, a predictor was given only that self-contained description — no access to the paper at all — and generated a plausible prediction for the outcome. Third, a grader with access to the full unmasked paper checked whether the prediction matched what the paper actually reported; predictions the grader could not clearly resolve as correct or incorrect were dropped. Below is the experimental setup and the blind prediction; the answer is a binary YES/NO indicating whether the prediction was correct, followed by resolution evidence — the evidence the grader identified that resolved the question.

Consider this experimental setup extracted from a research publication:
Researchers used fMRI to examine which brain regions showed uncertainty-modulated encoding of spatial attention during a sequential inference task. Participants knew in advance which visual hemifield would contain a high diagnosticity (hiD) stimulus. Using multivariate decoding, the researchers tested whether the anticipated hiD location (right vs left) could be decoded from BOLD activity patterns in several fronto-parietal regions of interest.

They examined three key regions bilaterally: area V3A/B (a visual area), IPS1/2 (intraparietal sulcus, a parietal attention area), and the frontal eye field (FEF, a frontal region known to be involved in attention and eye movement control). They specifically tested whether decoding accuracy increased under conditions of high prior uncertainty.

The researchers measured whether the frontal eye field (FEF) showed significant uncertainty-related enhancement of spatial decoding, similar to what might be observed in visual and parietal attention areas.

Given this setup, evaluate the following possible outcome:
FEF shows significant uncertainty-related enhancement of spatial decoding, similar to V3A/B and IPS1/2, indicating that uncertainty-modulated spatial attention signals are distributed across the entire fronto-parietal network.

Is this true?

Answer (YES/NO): NO